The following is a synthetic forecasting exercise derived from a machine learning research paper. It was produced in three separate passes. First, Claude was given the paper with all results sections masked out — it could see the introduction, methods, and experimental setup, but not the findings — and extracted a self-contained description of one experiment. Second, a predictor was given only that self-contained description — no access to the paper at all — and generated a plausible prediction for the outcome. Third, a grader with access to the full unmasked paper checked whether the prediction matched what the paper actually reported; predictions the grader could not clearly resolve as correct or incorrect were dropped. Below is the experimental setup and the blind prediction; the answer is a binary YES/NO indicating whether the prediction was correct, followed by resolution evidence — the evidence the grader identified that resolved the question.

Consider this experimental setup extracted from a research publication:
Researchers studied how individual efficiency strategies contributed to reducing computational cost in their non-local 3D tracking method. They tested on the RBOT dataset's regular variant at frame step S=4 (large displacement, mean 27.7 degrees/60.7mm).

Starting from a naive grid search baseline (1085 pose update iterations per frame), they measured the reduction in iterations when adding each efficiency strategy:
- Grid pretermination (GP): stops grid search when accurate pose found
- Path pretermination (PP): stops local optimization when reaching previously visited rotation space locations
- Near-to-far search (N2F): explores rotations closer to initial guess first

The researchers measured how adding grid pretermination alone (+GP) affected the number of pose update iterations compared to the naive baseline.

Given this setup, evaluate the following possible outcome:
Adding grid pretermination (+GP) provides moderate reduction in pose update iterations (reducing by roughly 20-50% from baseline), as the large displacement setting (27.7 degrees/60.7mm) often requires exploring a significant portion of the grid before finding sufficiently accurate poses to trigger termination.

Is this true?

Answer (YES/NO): YES